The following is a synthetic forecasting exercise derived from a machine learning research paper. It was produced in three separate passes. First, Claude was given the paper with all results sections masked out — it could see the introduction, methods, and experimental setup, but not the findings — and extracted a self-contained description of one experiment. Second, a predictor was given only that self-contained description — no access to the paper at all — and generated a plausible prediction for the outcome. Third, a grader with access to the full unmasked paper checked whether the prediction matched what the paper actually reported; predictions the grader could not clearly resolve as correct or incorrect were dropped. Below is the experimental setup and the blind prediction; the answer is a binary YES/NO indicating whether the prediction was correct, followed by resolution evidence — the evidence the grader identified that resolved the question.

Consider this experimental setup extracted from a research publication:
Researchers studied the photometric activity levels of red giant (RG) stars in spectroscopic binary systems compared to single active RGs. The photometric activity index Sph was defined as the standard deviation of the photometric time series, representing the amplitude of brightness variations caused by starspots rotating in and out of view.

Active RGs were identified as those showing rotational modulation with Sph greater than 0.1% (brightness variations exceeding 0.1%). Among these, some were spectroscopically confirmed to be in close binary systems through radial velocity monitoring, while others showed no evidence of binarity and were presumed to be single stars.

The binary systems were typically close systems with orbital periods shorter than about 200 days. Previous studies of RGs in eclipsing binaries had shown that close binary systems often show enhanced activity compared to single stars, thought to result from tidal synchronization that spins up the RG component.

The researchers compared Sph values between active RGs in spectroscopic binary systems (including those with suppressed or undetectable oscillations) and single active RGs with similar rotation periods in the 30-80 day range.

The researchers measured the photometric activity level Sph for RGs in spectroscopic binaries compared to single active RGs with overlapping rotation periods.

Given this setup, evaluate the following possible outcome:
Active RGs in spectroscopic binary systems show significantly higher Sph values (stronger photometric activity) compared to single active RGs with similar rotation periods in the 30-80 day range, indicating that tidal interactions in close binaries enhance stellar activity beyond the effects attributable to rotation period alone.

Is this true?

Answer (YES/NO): YES